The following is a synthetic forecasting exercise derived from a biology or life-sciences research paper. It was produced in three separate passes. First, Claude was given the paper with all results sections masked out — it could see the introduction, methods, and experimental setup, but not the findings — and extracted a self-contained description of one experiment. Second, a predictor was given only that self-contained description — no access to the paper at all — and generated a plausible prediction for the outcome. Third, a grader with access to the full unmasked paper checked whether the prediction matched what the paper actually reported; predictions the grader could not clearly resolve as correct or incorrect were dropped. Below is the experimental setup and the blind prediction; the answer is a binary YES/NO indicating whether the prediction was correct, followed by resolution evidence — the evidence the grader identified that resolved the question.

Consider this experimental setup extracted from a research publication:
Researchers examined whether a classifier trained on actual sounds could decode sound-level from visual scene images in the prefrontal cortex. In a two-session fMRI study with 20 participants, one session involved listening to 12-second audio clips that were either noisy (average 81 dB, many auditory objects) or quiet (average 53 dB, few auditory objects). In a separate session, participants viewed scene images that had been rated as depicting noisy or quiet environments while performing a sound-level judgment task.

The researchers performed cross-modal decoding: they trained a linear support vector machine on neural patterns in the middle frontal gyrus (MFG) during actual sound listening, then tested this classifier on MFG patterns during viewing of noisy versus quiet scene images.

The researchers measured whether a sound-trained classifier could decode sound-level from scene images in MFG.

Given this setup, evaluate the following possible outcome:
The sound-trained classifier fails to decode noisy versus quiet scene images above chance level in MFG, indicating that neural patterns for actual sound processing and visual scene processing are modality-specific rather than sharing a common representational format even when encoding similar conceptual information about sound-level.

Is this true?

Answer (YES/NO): NO